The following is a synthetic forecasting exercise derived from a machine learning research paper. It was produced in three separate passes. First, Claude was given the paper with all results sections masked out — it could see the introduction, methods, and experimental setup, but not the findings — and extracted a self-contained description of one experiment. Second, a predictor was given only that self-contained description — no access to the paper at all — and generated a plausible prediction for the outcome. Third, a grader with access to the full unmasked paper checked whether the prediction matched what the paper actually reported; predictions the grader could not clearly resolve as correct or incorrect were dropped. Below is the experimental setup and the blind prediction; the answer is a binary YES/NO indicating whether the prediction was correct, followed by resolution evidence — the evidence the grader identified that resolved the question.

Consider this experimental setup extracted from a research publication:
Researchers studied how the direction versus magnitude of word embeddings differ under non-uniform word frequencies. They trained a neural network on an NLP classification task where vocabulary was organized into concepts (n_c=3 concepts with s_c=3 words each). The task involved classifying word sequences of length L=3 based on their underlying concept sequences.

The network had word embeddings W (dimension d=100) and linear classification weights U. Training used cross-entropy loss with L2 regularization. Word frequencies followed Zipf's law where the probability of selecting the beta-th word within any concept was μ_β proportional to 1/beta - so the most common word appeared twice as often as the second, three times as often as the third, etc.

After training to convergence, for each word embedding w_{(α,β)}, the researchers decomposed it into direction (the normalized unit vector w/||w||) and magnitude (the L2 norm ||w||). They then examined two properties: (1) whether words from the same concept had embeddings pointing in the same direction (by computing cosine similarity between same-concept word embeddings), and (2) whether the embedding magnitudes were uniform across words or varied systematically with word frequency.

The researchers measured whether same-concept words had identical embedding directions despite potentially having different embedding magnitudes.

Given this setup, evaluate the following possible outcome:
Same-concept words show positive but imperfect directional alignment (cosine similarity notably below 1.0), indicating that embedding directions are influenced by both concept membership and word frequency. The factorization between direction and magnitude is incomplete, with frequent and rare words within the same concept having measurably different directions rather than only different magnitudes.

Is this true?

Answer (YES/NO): NO